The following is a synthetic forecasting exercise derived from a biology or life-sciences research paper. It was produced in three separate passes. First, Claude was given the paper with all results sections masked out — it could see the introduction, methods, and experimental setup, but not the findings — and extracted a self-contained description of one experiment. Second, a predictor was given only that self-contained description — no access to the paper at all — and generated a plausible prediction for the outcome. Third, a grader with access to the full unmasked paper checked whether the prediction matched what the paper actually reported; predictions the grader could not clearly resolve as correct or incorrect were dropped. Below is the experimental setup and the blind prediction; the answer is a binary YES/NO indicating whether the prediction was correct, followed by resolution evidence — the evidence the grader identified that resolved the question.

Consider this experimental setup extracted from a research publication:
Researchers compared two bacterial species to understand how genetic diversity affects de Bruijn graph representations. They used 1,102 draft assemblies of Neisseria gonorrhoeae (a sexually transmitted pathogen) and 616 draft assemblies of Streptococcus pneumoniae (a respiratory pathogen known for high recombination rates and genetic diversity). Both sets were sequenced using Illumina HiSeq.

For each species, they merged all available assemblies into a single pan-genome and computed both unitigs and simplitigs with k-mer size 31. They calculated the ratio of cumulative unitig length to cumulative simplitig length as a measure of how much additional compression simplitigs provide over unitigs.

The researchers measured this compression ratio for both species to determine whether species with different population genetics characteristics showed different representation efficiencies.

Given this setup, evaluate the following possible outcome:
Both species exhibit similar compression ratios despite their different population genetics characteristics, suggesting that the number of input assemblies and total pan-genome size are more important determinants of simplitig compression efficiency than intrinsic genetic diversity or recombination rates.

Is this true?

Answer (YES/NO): YES